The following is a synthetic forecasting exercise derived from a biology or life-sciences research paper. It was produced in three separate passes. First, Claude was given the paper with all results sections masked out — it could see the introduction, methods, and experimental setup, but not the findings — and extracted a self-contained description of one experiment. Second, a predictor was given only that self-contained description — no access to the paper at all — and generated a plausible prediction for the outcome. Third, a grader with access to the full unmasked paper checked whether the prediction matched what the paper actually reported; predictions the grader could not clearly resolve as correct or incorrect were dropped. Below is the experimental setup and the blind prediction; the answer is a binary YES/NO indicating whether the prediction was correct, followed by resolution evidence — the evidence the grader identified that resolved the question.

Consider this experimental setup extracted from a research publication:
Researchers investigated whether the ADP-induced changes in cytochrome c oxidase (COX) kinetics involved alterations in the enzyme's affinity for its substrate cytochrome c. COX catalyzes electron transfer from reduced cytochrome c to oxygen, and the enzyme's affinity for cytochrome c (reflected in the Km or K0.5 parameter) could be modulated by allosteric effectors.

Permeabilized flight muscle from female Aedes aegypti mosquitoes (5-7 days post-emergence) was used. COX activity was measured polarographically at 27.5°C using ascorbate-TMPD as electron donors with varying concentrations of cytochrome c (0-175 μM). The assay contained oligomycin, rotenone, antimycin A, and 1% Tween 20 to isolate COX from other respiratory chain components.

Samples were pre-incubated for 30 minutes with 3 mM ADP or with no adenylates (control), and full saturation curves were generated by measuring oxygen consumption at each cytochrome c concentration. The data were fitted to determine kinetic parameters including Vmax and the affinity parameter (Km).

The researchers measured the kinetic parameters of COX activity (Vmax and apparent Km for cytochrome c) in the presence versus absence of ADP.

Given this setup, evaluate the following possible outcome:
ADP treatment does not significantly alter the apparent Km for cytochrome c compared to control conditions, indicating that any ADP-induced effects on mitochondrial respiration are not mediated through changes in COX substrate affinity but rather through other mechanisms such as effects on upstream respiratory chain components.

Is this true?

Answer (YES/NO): NO